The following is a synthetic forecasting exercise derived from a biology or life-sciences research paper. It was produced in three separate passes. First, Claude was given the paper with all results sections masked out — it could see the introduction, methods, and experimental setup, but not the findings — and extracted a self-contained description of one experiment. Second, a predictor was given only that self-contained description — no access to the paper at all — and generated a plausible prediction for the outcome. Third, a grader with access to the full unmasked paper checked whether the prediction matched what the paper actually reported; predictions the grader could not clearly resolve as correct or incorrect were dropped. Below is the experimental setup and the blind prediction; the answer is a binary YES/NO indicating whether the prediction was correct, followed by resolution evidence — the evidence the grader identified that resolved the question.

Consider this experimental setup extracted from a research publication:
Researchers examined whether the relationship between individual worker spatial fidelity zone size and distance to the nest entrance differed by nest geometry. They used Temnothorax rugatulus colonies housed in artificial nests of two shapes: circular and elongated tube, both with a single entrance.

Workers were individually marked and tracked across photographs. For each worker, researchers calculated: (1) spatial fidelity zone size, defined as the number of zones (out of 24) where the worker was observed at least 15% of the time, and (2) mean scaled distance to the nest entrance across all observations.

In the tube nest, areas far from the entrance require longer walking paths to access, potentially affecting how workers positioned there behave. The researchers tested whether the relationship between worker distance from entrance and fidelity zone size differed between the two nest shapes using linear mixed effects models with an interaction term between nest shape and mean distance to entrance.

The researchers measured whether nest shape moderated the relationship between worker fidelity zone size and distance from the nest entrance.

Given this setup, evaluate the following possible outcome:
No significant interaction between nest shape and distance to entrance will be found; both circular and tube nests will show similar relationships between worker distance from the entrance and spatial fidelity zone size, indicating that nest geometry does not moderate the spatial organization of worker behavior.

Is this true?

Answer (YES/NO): YES